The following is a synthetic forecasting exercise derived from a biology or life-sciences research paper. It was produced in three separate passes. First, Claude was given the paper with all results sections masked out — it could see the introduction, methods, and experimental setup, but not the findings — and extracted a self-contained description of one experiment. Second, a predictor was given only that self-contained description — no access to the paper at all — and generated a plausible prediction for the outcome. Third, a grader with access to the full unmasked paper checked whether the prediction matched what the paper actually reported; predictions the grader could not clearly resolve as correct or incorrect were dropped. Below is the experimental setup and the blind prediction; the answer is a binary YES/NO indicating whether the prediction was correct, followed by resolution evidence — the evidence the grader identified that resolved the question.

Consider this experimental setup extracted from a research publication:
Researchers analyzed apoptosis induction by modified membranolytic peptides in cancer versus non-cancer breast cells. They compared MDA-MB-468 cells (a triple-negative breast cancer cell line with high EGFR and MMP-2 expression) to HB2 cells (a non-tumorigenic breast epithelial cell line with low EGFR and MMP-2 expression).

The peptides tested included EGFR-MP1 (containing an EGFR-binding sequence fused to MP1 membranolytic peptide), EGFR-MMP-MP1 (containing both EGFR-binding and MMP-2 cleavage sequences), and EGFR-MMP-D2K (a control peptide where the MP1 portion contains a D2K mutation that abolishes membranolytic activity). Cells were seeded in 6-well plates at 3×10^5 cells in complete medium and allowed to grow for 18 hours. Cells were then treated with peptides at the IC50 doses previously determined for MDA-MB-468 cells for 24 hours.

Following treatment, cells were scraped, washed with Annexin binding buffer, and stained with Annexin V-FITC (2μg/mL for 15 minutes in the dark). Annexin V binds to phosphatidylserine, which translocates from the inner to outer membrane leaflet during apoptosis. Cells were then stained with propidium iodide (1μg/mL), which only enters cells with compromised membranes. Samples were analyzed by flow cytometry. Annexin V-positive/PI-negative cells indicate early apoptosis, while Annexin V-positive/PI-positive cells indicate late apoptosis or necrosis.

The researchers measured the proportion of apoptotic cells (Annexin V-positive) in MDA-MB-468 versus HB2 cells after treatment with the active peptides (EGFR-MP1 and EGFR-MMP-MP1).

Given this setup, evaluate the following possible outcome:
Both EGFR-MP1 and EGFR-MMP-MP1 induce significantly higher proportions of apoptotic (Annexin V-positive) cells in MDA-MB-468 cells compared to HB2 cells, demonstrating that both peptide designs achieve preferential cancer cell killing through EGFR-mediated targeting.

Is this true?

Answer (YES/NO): YES